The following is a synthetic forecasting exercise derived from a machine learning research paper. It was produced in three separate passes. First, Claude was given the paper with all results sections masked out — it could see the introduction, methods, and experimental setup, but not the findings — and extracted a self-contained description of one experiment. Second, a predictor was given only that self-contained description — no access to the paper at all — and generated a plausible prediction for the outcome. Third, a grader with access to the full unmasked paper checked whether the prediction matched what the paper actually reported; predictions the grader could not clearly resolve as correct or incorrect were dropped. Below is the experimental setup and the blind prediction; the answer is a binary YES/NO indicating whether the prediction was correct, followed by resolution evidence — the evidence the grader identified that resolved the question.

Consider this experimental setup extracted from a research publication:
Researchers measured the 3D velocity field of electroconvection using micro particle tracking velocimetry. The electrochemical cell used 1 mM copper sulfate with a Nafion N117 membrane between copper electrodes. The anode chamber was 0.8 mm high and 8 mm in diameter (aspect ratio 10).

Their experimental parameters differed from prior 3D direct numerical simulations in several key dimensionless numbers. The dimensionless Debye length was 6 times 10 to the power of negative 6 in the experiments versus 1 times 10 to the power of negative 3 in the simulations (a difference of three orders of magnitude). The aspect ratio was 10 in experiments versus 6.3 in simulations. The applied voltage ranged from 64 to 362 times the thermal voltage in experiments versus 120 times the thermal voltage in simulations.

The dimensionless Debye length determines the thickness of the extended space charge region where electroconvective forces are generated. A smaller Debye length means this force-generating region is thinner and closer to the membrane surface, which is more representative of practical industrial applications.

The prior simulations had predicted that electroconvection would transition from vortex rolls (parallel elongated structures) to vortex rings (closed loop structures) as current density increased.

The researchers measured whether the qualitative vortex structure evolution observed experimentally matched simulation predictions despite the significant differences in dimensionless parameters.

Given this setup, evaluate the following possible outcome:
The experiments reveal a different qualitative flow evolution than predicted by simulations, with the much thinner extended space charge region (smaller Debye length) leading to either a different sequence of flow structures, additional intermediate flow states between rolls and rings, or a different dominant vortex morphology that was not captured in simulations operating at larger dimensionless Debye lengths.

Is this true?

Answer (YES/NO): NO